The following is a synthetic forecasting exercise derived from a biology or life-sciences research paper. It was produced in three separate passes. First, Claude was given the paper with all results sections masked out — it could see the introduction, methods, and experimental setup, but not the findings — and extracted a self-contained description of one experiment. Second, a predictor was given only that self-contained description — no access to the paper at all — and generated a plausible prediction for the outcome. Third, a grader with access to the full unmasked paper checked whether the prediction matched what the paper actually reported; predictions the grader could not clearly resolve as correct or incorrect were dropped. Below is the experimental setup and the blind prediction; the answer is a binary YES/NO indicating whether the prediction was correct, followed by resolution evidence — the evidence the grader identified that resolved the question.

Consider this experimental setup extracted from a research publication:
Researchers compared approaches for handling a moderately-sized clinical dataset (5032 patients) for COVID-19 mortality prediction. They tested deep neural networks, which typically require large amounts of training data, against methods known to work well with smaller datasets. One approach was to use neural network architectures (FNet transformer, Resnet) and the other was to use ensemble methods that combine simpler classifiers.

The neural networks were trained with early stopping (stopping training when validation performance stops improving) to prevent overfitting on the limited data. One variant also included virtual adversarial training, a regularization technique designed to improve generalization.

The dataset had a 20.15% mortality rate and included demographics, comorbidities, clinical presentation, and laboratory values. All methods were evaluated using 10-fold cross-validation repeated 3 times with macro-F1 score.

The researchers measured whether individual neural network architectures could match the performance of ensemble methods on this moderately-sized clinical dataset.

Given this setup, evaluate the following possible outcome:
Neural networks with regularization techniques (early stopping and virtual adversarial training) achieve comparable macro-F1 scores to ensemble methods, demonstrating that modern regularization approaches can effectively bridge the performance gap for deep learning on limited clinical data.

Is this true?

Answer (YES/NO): NO